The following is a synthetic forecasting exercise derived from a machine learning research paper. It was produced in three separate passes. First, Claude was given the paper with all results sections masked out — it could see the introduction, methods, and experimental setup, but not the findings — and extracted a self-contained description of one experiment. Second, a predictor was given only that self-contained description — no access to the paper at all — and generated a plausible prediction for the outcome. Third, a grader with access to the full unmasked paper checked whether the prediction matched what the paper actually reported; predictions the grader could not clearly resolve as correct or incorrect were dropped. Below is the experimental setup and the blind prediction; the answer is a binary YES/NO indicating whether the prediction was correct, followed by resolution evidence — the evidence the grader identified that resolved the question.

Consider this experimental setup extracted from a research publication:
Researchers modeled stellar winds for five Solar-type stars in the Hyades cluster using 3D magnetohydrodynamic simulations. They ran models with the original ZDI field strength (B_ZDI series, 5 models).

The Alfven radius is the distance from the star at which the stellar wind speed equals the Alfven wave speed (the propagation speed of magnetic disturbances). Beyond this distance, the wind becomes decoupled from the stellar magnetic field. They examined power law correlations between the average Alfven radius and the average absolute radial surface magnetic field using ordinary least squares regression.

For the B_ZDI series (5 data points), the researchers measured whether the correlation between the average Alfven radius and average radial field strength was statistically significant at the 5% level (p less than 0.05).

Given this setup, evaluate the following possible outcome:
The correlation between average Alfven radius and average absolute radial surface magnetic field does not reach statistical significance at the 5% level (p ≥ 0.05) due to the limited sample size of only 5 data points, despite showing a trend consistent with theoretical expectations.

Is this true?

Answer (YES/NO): NO